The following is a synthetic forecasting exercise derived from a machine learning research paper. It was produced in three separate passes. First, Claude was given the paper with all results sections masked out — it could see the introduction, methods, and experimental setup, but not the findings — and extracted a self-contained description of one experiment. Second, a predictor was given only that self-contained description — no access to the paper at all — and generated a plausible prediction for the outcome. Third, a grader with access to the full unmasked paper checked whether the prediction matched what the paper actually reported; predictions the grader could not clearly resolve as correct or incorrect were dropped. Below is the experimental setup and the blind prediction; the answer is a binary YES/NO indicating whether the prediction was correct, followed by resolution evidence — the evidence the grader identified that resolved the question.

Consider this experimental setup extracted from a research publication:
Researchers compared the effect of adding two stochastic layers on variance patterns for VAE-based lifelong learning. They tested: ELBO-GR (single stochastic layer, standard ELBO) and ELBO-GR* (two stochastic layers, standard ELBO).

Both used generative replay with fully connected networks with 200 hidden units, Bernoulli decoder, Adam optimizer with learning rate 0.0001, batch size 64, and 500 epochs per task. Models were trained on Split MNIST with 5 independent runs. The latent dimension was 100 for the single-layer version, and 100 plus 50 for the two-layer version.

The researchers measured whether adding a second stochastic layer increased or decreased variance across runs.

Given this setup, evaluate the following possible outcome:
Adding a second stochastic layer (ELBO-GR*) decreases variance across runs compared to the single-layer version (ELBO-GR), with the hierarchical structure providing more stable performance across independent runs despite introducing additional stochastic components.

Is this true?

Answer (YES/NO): NO